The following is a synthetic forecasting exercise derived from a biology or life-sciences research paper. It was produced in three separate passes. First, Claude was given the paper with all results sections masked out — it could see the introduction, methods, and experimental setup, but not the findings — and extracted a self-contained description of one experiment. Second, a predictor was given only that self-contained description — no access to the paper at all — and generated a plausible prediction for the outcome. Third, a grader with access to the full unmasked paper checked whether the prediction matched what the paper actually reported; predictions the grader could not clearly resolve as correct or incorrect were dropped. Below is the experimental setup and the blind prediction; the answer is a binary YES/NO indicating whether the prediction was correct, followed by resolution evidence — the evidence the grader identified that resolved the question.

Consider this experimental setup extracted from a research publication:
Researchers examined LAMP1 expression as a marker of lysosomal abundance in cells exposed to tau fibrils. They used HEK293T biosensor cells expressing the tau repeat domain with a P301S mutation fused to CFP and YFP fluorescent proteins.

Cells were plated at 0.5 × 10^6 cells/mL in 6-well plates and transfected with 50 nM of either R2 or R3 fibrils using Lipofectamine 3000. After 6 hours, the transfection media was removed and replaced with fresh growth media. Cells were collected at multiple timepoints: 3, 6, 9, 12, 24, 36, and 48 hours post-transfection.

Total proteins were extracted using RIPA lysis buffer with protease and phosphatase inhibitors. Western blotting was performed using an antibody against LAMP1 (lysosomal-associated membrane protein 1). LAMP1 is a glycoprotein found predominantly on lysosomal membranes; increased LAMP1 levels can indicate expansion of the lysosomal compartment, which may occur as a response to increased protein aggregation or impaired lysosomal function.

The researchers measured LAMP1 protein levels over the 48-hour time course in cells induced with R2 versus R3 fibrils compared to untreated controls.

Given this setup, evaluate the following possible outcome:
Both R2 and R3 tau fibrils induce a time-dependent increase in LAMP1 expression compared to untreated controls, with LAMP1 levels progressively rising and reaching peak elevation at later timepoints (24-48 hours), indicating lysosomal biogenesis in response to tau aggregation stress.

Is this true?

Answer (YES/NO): NO